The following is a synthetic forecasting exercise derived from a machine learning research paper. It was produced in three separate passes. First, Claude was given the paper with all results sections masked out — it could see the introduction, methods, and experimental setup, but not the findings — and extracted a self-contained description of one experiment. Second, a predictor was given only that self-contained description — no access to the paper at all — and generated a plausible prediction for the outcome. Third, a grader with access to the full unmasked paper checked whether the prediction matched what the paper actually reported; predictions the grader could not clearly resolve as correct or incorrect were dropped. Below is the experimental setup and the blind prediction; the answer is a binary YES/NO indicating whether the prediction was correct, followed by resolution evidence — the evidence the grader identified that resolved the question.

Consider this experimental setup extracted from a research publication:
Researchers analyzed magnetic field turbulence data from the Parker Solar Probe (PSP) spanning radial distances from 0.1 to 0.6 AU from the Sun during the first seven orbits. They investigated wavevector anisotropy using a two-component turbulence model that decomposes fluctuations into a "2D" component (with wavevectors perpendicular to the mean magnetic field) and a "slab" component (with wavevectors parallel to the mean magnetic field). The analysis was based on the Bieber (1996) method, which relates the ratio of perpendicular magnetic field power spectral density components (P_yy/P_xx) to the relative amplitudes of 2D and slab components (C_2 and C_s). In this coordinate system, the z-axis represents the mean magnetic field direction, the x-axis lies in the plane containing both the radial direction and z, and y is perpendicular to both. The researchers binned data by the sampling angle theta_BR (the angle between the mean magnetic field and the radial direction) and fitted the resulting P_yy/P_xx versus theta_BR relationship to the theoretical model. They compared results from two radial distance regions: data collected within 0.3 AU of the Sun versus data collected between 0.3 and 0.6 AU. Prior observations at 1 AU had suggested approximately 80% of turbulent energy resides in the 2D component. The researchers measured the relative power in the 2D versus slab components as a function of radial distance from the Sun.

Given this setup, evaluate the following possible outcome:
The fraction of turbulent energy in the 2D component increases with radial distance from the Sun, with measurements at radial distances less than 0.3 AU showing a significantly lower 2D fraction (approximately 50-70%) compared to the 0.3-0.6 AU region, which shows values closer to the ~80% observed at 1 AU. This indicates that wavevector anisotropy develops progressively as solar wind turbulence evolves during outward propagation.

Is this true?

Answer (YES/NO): NO